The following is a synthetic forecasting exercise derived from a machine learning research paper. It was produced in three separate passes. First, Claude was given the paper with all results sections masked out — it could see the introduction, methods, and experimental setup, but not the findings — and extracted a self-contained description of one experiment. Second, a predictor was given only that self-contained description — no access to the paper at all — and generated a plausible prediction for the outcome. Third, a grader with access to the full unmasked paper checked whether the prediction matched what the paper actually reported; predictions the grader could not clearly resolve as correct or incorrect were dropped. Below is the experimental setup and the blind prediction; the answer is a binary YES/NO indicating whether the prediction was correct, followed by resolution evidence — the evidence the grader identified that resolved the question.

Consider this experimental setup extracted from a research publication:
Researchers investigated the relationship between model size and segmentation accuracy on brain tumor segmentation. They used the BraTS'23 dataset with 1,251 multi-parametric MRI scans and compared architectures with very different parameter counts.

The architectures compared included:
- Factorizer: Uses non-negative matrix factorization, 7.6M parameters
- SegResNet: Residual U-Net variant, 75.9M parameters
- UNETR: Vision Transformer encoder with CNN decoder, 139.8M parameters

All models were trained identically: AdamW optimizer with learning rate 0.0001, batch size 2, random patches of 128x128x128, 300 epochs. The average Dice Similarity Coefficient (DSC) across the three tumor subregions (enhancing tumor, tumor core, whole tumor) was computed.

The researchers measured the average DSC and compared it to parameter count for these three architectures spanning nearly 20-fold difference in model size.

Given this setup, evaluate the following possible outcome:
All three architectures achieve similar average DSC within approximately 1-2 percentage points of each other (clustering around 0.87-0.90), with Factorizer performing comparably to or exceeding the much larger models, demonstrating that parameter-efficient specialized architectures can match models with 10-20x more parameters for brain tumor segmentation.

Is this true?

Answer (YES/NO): NO